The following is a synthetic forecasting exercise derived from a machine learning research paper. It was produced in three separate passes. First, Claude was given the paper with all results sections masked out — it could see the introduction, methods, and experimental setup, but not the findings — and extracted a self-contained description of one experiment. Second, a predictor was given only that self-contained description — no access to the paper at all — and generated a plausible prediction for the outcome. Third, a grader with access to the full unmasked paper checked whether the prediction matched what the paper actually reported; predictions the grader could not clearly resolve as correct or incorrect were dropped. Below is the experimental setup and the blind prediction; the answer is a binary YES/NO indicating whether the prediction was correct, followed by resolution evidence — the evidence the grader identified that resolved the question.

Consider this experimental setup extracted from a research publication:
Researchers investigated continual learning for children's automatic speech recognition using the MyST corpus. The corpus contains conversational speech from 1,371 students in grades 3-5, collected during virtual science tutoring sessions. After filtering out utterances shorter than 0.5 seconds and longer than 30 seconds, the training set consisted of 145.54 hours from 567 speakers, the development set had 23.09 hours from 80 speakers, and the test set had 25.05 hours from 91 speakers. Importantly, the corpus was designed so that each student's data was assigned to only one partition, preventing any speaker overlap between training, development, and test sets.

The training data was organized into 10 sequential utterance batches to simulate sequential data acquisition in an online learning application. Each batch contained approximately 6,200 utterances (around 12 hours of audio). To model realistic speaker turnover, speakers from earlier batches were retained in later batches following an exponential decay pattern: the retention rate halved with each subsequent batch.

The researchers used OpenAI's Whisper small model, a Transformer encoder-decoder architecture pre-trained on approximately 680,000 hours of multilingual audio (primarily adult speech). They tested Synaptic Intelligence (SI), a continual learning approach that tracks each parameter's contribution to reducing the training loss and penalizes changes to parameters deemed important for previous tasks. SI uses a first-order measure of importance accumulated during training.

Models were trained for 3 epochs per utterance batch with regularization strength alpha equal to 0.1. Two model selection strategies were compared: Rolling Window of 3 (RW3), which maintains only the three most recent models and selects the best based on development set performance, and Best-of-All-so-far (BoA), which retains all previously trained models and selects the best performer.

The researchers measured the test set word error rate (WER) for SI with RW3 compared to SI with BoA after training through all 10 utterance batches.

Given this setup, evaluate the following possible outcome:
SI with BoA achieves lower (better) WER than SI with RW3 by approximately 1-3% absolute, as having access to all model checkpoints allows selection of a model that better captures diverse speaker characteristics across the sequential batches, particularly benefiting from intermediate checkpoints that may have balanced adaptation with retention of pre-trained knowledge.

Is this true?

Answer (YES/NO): NO